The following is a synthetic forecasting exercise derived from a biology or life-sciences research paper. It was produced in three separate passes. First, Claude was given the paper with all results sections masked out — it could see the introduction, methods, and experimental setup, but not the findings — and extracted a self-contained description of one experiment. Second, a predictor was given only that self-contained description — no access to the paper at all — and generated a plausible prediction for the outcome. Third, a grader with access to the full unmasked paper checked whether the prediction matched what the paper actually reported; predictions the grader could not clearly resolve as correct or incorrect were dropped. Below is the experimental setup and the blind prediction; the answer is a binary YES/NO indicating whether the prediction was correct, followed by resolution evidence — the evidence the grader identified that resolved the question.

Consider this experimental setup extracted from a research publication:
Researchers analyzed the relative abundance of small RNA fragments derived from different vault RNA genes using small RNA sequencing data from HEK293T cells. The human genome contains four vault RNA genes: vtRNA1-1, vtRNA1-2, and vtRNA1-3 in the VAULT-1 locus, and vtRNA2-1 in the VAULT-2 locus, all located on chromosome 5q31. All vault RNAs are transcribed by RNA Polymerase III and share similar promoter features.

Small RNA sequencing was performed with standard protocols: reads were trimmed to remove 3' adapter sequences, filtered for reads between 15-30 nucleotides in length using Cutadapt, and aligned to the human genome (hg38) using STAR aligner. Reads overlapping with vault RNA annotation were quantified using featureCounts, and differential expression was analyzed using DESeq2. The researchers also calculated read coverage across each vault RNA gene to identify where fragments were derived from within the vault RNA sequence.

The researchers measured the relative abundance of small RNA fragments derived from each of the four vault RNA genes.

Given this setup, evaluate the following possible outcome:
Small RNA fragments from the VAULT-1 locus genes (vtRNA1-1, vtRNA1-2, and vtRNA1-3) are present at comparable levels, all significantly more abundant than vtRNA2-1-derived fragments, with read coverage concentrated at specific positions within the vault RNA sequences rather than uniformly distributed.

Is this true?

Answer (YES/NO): NO